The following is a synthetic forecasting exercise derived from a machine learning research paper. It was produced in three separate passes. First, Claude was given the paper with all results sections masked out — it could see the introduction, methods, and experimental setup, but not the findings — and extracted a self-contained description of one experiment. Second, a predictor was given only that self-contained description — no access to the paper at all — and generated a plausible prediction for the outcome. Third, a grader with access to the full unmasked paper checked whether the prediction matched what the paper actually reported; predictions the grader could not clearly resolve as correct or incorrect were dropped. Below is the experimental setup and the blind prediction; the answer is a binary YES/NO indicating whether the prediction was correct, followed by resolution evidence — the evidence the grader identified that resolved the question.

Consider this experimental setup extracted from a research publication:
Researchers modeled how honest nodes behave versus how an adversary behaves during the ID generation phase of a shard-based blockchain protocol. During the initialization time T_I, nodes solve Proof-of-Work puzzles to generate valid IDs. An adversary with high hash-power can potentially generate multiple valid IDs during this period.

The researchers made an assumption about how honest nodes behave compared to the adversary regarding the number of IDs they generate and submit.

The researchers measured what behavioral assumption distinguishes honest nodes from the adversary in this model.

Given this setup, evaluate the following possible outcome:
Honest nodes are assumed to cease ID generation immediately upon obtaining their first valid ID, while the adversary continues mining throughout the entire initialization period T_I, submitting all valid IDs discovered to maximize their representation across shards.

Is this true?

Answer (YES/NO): YES